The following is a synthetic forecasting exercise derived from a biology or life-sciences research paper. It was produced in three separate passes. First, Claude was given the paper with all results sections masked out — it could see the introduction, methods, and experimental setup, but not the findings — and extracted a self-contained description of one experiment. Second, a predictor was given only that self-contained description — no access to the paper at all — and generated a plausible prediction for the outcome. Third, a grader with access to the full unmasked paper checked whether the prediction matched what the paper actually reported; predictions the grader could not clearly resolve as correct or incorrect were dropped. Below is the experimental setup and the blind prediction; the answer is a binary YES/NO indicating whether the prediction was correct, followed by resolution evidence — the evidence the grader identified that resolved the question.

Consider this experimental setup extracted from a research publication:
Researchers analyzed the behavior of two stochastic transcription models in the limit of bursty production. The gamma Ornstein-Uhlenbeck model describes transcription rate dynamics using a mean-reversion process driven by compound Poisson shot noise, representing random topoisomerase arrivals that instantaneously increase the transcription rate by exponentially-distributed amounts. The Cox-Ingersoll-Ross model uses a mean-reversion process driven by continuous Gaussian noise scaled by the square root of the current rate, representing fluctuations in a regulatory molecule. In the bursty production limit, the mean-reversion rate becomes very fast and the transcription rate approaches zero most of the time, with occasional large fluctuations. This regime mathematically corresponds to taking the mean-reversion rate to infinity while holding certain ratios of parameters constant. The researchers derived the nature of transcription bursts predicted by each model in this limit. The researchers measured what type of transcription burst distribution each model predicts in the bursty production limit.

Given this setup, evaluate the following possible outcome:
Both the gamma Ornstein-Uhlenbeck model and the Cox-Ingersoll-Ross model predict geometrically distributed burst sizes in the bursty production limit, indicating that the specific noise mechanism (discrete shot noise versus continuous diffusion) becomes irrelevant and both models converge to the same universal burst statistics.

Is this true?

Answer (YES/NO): NO